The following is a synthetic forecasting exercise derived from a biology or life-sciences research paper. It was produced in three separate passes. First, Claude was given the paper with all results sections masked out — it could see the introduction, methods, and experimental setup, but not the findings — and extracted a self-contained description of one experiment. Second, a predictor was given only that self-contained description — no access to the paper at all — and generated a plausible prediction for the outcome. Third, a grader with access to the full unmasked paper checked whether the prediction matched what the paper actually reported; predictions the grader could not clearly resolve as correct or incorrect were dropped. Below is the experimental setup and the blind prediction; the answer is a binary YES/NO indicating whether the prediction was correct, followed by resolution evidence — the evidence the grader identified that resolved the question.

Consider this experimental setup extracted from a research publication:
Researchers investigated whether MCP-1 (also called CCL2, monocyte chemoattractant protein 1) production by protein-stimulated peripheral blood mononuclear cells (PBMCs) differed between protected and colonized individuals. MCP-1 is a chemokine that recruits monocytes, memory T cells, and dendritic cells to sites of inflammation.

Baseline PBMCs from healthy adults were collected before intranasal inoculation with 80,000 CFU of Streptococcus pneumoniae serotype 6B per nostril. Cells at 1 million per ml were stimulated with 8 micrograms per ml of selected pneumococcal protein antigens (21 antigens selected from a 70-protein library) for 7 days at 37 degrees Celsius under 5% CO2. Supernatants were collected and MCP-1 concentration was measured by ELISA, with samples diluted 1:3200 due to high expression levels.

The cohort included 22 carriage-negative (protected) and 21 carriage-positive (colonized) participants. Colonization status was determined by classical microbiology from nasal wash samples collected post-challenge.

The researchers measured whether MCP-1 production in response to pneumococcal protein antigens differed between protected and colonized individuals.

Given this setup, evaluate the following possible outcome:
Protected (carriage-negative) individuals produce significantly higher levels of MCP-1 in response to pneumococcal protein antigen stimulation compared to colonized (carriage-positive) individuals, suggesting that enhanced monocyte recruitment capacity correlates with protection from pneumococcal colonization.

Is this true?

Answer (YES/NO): NO